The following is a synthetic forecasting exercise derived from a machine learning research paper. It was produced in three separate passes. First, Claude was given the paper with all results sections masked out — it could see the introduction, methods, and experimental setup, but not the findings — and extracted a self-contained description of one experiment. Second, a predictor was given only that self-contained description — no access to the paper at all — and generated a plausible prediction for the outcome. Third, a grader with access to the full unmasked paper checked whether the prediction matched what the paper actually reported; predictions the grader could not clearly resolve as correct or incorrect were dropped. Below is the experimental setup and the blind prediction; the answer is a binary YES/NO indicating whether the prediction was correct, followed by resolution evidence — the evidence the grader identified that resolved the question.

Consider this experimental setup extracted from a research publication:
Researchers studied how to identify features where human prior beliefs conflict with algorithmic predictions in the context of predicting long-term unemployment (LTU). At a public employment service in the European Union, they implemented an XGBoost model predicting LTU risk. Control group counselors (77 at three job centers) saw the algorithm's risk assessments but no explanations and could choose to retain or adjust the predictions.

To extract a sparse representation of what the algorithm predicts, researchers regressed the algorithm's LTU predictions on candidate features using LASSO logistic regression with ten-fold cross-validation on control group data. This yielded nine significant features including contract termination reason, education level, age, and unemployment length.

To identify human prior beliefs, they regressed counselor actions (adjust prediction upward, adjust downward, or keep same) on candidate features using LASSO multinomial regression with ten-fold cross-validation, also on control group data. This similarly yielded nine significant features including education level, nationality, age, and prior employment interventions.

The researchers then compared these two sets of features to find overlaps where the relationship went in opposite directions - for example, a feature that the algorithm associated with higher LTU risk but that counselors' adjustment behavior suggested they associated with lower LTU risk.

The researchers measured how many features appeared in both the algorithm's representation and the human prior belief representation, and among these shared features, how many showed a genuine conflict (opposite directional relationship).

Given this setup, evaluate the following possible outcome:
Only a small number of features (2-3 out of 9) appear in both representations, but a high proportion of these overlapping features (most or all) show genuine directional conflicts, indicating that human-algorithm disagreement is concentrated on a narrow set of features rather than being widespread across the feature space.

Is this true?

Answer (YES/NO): NO